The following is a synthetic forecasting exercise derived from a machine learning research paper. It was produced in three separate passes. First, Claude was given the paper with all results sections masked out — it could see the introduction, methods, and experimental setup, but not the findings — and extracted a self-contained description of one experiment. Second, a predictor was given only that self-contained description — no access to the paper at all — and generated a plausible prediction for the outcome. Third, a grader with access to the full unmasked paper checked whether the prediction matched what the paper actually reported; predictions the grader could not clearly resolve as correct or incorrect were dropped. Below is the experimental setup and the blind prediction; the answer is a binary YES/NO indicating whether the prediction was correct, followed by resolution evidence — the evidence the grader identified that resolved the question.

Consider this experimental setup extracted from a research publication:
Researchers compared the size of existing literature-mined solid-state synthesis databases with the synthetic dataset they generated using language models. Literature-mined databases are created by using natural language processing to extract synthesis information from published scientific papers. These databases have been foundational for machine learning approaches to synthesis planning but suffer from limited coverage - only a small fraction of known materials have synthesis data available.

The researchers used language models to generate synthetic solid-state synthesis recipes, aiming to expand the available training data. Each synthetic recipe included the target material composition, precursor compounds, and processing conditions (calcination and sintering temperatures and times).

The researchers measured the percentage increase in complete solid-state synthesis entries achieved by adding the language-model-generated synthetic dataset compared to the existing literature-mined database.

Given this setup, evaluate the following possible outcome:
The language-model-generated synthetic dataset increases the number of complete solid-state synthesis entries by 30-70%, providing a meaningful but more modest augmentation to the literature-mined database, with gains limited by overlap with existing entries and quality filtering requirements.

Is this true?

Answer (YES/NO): NO